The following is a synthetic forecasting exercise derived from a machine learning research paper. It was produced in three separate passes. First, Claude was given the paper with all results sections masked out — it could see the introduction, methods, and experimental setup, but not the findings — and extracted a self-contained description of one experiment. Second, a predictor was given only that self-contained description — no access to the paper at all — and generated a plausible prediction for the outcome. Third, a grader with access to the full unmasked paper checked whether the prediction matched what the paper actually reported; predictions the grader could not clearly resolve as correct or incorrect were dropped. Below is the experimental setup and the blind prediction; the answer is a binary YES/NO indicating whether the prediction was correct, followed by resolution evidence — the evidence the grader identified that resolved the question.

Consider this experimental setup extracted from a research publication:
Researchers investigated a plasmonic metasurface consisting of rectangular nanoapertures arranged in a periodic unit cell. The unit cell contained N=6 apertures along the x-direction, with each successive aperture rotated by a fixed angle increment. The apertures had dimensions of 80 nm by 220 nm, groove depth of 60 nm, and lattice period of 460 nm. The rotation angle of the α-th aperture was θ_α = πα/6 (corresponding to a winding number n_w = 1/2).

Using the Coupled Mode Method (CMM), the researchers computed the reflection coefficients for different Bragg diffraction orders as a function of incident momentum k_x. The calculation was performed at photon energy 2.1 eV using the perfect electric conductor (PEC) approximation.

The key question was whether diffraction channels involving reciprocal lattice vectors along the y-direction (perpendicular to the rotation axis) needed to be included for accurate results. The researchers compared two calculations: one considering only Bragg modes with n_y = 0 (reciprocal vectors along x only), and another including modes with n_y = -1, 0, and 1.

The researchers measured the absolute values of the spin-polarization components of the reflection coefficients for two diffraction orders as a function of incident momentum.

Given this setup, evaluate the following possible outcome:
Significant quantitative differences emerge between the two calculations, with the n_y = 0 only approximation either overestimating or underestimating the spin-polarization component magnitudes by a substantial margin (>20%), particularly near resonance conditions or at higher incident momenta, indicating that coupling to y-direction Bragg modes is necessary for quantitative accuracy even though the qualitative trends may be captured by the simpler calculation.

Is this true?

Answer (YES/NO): NO